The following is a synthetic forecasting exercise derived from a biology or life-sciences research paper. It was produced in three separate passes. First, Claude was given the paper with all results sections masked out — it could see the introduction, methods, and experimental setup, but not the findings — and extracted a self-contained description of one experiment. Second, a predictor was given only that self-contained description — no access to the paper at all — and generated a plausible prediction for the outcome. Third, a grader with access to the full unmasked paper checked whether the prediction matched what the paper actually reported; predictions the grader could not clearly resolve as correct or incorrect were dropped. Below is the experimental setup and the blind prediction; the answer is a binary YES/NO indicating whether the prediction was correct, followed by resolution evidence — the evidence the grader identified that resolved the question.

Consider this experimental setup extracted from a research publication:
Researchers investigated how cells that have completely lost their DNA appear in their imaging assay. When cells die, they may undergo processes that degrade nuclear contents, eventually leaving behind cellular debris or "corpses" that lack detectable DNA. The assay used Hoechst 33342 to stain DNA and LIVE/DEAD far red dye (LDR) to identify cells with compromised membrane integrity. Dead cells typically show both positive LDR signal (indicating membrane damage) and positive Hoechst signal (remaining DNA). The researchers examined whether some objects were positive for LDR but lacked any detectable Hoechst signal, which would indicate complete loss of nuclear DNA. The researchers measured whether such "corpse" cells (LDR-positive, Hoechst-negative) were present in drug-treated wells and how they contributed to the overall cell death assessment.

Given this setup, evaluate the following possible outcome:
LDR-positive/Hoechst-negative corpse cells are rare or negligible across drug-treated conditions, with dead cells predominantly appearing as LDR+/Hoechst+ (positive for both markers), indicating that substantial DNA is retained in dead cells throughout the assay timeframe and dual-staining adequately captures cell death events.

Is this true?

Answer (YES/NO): NO